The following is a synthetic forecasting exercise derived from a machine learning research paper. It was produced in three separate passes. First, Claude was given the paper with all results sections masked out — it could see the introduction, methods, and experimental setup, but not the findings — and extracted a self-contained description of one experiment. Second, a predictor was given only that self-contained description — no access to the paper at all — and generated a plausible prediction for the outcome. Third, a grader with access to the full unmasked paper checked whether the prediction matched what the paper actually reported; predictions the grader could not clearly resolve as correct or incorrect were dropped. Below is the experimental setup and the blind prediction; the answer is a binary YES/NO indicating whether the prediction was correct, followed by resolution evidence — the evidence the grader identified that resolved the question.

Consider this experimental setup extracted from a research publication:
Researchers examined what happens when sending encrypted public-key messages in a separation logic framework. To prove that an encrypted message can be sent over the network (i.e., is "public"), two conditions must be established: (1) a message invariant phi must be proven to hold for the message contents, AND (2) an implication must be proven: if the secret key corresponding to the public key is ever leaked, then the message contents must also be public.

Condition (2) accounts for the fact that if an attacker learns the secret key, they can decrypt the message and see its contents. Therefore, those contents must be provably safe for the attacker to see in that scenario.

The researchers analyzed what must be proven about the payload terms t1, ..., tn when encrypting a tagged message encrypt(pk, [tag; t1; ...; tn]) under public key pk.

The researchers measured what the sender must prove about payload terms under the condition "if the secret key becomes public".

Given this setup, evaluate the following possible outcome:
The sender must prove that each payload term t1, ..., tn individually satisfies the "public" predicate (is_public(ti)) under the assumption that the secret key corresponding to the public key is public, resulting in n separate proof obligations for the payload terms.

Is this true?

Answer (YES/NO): YES